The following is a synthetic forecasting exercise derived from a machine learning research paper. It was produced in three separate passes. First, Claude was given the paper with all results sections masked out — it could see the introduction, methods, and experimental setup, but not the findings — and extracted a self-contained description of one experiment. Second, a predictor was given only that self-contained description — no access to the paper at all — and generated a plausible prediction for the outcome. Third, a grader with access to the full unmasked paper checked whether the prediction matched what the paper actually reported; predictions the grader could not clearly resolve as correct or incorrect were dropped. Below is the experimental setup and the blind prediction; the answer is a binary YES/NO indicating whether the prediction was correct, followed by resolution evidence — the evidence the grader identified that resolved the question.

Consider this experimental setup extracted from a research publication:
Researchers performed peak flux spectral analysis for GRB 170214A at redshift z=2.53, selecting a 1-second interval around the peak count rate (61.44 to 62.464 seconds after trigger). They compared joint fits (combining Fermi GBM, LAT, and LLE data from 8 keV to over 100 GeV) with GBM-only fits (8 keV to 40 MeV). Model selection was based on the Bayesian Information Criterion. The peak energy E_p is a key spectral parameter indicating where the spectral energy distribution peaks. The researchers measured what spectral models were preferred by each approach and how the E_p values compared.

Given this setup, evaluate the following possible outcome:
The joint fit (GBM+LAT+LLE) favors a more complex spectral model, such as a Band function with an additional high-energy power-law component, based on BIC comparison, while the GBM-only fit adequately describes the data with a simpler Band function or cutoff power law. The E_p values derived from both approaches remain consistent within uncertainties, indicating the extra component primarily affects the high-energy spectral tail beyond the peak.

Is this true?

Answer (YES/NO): NO